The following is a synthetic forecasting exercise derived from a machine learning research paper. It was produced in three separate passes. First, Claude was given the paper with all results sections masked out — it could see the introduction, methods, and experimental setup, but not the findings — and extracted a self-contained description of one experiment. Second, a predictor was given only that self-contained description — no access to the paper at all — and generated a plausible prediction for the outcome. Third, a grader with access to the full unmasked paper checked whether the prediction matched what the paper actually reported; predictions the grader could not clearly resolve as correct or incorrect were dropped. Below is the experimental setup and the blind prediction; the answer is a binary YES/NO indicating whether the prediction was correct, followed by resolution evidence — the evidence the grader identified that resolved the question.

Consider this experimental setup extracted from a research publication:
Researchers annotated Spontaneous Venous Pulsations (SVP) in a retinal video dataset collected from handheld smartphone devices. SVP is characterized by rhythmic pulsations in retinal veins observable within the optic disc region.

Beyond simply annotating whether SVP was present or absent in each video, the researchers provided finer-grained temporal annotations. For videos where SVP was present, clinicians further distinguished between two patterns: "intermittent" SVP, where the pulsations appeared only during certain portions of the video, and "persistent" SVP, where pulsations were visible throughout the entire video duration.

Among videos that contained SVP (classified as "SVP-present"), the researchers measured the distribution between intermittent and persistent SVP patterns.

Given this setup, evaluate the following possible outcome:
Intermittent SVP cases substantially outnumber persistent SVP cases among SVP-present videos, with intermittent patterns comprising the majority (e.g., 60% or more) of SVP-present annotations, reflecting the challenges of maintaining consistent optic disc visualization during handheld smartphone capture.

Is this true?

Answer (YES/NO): NO